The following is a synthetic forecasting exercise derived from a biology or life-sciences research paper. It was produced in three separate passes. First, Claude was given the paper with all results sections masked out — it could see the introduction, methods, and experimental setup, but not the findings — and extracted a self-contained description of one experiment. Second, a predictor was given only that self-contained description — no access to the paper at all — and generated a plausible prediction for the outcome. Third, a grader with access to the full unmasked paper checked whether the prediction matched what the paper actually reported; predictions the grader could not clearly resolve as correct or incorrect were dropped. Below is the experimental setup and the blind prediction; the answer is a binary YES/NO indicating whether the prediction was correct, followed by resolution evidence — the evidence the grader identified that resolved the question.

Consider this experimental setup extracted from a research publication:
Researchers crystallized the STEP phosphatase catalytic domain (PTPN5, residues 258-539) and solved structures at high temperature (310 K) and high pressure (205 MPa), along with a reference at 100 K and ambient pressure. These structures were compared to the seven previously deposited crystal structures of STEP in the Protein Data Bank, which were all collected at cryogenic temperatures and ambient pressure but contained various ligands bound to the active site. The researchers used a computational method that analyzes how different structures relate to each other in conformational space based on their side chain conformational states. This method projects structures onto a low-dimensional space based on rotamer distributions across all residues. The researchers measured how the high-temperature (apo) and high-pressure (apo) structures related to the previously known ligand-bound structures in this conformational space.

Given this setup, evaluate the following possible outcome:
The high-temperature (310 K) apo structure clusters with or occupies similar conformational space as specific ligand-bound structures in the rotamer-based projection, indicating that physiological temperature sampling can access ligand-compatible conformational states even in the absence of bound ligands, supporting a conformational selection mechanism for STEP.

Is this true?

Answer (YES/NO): YES